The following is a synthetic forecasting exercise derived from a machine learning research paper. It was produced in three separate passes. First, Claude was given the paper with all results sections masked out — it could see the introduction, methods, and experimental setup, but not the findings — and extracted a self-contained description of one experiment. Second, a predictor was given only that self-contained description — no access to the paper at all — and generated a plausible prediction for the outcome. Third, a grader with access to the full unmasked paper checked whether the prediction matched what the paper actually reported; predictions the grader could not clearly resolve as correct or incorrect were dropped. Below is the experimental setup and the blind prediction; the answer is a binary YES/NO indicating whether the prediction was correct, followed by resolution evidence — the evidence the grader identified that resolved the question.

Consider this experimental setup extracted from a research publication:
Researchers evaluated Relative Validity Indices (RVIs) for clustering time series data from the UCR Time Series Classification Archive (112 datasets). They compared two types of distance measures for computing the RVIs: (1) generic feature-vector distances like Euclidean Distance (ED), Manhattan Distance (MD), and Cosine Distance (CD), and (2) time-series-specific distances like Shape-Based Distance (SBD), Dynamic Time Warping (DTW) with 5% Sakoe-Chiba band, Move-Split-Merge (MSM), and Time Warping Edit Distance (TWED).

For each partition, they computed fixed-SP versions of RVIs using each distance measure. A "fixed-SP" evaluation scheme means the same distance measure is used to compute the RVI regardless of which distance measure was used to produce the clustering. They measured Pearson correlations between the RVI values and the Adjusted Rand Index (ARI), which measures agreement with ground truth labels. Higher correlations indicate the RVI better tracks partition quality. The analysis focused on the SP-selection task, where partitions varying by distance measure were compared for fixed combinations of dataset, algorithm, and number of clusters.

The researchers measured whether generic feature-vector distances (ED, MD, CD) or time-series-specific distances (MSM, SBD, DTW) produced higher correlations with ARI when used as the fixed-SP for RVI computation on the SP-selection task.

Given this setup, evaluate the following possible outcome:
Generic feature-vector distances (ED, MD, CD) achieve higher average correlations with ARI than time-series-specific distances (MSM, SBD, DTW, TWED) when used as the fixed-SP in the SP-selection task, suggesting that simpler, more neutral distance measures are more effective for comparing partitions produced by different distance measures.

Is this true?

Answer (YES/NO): NO